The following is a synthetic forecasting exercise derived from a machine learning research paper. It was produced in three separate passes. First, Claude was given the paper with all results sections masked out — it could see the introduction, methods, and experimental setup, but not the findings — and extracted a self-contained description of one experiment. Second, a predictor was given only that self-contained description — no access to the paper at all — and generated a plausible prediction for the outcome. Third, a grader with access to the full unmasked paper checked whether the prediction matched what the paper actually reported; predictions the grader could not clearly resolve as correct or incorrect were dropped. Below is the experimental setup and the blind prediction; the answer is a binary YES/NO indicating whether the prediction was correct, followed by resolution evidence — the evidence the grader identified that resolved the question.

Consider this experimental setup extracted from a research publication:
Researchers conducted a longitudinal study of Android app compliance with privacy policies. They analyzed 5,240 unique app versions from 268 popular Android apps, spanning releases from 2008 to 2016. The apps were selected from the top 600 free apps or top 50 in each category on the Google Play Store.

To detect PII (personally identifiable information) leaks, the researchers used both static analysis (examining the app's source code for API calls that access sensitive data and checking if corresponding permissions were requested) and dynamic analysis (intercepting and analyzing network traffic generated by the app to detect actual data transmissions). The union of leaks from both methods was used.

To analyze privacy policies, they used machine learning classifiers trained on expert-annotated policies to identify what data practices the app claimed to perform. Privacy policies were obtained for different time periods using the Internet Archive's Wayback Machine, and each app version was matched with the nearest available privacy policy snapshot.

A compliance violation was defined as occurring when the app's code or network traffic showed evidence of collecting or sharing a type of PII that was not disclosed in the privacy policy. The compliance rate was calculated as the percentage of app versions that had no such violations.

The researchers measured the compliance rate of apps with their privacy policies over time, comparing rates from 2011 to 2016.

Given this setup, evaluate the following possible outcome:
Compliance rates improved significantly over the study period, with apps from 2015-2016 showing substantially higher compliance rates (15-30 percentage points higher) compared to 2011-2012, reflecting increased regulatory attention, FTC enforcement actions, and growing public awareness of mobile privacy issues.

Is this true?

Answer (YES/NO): NO